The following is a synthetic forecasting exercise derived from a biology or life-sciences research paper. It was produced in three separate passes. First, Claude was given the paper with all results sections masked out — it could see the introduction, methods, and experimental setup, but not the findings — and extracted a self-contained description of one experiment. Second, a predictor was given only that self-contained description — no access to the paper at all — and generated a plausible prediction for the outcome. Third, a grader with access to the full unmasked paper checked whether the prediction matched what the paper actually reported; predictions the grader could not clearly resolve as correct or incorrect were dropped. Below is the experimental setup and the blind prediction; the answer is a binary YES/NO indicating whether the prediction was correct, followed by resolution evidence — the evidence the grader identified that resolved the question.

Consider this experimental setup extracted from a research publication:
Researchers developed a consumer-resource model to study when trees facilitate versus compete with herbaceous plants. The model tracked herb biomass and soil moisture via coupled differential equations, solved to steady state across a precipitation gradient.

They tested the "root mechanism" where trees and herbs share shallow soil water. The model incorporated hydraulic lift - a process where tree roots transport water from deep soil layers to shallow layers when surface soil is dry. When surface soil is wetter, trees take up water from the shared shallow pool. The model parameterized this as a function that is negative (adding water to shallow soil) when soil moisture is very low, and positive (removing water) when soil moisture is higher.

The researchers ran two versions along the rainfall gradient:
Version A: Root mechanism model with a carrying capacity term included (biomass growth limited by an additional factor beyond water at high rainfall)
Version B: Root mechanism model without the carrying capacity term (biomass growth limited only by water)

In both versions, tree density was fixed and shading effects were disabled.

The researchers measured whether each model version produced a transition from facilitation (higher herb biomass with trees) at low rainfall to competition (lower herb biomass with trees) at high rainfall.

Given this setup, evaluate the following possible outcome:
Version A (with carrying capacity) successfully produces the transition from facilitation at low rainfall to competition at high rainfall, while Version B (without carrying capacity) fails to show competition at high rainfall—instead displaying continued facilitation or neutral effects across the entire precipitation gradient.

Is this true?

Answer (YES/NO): NO